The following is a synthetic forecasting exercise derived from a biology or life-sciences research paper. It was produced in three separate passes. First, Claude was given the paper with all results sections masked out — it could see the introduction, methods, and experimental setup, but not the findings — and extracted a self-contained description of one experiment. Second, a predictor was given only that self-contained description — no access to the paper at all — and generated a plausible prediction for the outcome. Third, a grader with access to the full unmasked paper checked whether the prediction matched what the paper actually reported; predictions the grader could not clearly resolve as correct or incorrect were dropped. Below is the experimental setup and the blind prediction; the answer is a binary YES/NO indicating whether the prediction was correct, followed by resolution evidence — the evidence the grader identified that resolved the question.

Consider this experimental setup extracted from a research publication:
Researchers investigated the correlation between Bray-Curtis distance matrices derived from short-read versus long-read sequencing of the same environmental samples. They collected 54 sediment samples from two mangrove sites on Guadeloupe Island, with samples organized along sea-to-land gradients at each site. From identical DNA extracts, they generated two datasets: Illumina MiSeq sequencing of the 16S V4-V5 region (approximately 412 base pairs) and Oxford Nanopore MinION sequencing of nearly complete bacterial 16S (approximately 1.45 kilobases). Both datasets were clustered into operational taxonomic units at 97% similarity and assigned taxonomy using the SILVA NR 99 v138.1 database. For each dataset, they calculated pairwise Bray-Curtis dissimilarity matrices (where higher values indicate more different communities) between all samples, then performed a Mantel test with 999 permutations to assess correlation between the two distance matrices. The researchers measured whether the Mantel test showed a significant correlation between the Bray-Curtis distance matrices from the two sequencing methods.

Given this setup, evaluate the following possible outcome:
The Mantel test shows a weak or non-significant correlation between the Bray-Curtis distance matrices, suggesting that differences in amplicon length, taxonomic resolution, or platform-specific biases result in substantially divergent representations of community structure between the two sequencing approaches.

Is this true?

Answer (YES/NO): NO